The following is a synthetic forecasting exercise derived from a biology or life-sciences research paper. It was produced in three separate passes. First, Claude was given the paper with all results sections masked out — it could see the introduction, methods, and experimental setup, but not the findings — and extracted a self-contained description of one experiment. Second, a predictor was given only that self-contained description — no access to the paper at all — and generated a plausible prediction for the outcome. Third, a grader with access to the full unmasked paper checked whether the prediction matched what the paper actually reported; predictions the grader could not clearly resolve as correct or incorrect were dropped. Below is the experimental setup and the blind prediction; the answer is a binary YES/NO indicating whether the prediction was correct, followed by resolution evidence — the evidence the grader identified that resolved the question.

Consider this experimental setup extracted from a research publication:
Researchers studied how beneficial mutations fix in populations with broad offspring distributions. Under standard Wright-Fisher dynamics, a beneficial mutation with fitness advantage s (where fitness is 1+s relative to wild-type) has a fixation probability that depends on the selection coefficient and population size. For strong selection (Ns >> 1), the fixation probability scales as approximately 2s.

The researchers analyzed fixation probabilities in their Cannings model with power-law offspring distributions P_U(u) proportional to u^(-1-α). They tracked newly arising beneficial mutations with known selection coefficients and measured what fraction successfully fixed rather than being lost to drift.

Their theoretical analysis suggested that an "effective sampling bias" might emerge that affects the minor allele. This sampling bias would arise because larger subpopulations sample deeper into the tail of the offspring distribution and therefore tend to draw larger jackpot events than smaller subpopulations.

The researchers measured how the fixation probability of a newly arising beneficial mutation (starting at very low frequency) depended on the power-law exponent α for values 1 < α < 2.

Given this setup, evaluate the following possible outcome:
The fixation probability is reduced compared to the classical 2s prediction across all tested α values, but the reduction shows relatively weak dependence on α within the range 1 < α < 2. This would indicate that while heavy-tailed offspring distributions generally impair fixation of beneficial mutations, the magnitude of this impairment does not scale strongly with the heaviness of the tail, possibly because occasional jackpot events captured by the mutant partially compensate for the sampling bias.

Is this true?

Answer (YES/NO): NO